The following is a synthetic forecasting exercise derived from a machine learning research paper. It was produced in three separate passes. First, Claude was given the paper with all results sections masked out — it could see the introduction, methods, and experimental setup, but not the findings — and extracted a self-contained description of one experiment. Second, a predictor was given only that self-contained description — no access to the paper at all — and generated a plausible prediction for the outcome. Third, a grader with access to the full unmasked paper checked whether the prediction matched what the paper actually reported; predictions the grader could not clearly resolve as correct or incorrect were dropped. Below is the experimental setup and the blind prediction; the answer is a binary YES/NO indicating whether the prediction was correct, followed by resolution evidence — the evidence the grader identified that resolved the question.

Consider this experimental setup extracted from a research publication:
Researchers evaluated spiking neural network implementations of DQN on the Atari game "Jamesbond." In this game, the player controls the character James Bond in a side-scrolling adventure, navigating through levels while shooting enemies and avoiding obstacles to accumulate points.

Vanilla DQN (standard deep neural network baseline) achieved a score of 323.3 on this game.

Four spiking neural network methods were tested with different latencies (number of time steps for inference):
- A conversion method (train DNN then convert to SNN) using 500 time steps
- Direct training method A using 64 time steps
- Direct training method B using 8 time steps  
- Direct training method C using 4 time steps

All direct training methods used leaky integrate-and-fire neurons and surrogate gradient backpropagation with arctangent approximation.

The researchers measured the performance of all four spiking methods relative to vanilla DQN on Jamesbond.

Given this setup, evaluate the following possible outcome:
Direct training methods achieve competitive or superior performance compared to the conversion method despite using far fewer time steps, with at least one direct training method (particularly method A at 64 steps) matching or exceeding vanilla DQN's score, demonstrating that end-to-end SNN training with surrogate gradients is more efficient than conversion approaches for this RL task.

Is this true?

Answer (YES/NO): YES